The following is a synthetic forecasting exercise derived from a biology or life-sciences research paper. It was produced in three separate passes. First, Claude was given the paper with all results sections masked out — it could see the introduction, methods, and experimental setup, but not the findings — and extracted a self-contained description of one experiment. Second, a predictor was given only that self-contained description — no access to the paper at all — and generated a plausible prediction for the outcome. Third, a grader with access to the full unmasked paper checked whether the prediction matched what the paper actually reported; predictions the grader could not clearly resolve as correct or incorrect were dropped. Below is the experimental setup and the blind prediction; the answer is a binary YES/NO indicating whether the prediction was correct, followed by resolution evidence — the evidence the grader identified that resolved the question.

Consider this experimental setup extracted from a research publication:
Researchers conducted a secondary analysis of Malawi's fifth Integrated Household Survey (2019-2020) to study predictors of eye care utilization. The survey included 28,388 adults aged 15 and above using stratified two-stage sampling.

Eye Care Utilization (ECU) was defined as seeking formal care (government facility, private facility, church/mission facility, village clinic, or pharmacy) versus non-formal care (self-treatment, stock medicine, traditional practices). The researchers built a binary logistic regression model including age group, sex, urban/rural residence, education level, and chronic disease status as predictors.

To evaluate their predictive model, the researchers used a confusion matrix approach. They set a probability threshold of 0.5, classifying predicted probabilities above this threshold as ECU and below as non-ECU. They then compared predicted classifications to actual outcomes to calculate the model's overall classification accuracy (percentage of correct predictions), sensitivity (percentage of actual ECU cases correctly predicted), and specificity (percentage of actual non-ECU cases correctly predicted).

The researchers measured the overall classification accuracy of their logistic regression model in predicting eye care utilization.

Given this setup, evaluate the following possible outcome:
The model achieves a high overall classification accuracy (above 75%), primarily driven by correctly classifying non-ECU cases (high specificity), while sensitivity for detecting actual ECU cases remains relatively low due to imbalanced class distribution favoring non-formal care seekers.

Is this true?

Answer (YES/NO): NO